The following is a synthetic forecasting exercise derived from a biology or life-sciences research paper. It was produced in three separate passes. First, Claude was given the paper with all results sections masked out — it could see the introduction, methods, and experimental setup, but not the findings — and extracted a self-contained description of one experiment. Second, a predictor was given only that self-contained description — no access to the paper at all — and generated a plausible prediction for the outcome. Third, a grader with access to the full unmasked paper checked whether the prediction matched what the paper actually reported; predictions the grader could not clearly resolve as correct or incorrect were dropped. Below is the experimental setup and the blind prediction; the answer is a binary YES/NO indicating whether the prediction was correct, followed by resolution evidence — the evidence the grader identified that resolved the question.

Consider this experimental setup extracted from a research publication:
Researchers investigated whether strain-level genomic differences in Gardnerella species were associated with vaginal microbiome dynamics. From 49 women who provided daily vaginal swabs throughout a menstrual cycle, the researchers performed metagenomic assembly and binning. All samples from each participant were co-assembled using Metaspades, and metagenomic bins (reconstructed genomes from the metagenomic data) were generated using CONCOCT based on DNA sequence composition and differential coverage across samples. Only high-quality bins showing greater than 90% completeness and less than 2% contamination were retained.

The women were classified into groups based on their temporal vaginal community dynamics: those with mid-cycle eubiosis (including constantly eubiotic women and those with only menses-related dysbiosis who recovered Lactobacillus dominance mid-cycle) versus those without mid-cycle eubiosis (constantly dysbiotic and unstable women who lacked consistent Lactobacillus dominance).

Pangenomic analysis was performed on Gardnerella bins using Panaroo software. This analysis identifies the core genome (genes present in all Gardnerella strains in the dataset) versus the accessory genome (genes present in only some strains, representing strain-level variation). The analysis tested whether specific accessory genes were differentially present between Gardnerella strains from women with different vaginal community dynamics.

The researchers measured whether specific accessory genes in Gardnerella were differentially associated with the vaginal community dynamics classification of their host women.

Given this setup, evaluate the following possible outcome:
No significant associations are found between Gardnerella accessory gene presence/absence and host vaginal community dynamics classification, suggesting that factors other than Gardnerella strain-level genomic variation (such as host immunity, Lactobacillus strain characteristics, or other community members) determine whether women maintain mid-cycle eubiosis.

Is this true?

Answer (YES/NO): YES